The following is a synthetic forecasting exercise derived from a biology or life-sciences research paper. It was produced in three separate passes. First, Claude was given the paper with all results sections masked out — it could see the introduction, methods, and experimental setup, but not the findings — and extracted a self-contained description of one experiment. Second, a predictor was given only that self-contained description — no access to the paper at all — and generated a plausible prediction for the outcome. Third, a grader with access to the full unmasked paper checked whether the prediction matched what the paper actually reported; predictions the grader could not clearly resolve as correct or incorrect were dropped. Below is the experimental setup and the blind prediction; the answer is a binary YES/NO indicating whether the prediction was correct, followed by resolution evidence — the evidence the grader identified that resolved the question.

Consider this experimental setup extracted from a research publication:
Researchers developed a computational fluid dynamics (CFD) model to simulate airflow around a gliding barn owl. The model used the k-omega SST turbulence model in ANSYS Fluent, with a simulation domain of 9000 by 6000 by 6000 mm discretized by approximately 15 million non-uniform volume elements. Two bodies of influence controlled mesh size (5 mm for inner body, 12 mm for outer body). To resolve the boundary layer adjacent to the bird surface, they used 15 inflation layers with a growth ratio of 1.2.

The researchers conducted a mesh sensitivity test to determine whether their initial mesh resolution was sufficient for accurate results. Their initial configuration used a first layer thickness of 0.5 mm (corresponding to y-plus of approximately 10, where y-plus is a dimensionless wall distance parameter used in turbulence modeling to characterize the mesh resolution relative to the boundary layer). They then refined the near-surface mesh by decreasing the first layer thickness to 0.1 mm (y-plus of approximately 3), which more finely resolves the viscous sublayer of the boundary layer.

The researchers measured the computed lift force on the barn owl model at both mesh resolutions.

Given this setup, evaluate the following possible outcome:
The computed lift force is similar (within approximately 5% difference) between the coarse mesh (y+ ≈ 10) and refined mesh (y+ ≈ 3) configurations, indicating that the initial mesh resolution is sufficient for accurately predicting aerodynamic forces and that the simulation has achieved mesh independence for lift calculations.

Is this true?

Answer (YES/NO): YES